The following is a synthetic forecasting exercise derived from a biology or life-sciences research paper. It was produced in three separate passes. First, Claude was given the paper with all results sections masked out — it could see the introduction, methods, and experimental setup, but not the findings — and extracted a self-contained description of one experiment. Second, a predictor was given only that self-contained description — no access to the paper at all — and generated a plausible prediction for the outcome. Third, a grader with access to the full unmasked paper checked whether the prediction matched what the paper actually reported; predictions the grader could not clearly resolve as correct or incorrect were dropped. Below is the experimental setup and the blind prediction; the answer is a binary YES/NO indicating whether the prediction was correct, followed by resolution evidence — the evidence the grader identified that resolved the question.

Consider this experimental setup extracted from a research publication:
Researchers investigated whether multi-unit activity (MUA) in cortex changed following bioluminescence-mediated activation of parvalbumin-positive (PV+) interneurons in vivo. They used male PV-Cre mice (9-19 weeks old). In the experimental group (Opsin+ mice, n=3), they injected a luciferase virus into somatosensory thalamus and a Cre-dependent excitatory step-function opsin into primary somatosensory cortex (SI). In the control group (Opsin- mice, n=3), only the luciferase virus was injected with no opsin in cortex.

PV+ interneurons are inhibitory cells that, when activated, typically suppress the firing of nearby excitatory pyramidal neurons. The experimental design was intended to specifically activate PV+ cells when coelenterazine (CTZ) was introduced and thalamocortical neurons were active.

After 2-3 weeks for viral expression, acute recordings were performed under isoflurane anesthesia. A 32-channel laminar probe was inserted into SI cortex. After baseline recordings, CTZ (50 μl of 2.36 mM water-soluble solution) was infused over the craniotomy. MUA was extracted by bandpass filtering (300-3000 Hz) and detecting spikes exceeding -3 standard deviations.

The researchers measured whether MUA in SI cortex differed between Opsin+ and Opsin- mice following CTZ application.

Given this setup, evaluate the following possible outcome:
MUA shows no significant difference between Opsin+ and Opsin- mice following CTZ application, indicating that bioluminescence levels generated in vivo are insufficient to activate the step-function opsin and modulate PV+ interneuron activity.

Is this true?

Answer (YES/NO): NO